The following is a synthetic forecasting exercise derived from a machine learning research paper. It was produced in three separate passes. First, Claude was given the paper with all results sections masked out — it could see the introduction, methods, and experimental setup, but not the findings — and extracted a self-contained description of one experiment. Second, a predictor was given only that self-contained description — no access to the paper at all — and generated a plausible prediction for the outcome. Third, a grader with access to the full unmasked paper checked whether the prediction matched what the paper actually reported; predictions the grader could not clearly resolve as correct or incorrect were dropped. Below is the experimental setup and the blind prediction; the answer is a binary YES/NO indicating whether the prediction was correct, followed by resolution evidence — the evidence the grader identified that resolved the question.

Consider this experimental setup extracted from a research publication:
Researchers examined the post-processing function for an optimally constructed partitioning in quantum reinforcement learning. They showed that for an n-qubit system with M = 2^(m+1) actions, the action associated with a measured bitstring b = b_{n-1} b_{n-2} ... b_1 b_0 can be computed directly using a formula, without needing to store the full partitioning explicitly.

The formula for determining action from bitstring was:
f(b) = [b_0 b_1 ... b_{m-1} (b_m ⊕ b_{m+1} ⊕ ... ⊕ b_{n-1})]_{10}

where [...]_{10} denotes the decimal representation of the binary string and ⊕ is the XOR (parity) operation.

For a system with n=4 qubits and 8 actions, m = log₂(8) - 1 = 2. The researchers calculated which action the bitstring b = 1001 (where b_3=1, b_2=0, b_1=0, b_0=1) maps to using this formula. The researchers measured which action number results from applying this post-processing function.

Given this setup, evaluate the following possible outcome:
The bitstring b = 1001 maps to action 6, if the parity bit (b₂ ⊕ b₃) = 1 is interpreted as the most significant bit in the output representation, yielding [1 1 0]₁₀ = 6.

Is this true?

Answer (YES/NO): NO